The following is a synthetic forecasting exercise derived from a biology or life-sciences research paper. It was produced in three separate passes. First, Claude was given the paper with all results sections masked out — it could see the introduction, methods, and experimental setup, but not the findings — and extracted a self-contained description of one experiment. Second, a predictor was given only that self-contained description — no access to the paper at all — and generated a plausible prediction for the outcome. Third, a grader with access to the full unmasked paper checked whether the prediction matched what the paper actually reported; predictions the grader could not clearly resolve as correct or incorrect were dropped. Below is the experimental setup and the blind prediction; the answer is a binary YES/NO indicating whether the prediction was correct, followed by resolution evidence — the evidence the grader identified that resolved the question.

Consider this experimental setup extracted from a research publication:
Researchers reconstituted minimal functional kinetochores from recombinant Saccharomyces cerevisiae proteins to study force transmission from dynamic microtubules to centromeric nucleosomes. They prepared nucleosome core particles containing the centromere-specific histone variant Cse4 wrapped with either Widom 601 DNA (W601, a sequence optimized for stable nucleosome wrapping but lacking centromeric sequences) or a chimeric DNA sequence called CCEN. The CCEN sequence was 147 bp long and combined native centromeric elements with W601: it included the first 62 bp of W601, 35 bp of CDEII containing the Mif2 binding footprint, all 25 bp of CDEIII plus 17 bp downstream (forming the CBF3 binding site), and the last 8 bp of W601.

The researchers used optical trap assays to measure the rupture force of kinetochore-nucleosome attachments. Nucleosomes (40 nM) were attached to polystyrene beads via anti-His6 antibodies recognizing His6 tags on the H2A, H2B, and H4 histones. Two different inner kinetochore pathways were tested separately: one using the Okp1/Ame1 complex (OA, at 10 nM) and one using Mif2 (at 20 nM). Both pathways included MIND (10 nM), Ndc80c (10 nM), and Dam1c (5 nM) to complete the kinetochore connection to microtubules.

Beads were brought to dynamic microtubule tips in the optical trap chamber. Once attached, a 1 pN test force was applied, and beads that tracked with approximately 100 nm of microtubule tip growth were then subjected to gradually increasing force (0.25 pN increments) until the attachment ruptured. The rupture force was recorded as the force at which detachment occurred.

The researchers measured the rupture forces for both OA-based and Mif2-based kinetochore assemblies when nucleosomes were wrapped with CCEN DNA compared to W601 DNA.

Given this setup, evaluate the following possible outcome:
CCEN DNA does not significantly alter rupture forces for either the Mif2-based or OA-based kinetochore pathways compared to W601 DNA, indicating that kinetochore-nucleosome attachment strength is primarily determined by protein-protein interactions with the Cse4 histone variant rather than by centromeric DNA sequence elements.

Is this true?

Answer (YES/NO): NO